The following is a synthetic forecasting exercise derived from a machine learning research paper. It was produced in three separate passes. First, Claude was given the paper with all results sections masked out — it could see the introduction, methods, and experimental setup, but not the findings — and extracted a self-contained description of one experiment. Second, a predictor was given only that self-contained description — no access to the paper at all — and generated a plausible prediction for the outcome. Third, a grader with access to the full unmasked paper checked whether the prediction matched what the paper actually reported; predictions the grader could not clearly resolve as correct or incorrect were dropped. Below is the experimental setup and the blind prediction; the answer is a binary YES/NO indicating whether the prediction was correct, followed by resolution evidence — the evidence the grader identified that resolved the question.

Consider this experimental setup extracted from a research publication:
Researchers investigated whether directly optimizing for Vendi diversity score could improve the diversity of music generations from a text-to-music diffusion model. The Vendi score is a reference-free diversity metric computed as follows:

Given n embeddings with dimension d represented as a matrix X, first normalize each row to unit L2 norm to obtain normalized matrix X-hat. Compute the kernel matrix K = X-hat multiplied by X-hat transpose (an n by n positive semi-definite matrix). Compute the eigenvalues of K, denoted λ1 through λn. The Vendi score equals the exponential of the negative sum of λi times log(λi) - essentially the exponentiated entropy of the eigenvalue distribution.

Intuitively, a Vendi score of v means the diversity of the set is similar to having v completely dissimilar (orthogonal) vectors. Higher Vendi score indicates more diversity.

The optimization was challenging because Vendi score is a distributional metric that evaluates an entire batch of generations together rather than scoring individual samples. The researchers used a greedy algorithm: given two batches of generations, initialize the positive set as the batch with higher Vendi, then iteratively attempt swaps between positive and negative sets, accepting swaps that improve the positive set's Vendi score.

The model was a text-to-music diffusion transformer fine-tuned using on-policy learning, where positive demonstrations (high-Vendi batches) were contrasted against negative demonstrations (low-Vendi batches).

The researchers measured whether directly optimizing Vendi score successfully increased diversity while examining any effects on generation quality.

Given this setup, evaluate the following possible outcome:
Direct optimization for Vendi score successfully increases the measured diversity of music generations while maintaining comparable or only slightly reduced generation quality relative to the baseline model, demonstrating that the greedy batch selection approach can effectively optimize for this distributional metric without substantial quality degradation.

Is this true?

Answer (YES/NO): NO